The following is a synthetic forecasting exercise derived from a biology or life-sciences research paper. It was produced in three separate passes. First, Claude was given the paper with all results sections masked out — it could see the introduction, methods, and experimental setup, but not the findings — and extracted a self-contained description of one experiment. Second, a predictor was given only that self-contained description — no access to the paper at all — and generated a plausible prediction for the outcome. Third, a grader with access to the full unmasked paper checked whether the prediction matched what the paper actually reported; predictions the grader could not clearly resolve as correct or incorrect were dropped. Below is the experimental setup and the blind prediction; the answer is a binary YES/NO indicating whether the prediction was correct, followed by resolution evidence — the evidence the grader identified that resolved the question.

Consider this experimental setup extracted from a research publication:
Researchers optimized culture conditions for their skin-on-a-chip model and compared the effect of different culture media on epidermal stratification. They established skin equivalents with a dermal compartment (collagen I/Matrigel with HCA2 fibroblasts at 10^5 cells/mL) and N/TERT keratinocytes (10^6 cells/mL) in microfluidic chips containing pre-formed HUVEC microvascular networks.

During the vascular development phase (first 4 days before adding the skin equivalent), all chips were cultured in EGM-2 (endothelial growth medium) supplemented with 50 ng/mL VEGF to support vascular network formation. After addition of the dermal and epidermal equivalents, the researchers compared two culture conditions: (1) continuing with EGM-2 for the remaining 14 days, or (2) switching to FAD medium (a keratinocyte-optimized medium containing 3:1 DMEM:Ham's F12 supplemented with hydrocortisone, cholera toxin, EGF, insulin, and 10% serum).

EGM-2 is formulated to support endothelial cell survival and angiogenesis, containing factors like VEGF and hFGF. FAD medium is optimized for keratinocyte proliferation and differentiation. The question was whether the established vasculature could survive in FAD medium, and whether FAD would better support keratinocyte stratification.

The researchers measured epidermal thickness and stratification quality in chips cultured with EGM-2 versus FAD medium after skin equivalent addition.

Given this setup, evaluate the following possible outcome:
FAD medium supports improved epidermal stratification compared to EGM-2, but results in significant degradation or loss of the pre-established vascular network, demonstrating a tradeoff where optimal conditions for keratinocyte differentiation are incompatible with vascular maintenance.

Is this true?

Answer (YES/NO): NO